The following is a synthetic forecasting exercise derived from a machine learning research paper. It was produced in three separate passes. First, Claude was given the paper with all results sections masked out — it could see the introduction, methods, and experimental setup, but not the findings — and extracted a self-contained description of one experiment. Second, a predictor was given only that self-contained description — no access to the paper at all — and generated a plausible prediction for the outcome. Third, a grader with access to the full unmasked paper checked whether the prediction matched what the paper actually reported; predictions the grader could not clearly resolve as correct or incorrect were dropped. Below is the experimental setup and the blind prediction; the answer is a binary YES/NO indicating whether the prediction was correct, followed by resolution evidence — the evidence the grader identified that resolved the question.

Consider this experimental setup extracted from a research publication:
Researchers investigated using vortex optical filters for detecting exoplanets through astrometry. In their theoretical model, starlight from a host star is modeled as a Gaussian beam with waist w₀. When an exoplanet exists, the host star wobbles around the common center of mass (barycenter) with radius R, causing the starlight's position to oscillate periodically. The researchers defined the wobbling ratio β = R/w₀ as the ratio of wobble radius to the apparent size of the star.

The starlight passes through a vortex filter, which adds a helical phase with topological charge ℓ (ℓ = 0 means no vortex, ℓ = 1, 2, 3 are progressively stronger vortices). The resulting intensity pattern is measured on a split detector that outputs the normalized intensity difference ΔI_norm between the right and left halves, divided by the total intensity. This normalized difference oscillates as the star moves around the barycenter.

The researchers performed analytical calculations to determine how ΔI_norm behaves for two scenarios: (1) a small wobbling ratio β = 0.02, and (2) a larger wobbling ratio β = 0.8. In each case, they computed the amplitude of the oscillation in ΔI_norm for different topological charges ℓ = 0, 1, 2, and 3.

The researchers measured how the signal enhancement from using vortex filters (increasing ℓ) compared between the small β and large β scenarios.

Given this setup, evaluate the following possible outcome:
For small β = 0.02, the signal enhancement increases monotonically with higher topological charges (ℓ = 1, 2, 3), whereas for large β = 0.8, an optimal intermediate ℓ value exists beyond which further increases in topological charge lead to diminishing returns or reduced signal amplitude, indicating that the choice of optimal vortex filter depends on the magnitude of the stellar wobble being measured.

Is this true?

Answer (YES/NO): NO